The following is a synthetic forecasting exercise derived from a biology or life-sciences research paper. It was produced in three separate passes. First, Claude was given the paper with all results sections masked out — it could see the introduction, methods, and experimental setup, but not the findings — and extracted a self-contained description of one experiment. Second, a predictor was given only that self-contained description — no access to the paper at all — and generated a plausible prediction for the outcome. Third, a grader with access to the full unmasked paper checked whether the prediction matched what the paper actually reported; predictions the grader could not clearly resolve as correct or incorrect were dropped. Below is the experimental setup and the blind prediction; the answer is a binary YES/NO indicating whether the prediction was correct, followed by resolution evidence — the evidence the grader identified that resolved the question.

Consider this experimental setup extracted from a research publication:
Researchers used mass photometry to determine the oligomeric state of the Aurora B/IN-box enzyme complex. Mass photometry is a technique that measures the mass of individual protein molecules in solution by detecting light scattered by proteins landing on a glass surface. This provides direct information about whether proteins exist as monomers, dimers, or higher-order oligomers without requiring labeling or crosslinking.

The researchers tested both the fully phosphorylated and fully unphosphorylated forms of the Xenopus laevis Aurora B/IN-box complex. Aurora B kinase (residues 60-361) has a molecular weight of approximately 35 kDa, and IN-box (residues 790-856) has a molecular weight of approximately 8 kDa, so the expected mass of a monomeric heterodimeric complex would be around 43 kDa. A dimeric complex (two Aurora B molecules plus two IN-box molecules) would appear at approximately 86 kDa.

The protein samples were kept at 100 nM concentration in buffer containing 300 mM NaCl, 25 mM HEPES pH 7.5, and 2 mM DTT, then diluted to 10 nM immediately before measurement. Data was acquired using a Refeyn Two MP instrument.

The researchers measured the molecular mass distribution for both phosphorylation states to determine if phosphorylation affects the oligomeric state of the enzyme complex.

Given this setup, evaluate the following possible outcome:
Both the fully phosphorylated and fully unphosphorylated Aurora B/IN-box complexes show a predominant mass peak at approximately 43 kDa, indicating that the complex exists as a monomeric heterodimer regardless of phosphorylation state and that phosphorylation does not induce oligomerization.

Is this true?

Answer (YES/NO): YES